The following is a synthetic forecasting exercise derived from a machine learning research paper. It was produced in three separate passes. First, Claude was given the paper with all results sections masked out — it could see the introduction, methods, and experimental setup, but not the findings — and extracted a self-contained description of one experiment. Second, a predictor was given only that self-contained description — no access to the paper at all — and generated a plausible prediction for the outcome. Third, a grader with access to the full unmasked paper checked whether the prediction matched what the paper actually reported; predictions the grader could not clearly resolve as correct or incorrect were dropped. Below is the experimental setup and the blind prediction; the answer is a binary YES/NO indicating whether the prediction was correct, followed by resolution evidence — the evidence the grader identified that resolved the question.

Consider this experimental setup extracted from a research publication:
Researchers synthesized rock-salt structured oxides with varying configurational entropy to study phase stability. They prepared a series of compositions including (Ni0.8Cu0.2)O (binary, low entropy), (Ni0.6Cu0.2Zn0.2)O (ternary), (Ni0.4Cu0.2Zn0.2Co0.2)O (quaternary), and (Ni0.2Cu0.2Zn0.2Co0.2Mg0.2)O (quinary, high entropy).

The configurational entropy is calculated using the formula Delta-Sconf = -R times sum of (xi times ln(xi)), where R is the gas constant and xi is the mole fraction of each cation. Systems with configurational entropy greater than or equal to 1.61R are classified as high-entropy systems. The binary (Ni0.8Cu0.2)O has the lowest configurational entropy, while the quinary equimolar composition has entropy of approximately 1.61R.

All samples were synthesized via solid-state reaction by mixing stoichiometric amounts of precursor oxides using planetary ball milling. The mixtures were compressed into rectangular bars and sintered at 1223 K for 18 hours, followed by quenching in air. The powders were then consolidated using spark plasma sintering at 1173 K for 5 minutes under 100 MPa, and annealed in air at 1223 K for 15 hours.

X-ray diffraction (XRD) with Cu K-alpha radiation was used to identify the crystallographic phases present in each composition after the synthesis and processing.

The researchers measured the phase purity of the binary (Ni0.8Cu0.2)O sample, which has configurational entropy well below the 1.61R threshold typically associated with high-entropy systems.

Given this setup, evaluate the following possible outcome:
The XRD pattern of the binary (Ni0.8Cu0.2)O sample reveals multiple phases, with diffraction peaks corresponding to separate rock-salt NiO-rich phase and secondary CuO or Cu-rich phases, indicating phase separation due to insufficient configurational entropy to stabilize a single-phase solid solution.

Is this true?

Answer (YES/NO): NO